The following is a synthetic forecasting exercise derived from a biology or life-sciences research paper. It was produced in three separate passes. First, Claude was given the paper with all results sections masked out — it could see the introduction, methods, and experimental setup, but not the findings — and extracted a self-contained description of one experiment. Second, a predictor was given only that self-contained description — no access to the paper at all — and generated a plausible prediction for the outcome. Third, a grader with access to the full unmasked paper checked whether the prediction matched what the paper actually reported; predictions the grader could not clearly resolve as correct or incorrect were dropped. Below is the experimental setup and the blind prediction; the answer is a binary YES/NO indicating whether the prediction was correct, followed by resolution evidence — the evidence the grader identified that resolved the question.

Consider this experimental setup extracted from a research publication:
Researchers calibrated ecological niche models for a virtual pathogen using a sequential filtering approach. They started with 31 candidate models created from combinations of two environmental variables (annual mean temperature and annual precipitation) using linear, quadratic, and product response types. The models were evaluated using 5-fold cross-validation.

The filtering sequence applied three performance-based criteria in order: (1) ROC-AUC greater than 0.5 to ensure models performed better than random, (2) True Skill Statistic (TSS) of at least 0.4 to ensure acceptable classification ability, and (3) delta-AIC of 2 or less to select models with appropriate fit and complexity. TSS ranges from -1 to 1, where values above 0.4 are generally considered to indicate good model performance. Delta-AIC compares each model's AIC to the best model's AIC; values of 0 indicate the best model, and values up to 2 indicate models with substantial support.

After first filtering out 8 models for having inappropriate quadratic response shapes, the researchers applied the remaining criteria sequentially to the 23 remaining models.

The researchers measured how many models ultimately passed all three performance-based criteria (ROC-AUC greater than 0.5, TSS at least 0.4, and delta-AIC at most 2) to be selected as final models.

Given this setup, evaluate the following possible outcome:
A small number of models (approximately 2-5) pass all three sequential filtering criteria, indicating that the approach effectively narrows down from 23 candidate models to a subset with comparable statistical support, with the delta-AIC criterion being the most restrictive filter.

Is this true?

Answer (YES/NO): YES